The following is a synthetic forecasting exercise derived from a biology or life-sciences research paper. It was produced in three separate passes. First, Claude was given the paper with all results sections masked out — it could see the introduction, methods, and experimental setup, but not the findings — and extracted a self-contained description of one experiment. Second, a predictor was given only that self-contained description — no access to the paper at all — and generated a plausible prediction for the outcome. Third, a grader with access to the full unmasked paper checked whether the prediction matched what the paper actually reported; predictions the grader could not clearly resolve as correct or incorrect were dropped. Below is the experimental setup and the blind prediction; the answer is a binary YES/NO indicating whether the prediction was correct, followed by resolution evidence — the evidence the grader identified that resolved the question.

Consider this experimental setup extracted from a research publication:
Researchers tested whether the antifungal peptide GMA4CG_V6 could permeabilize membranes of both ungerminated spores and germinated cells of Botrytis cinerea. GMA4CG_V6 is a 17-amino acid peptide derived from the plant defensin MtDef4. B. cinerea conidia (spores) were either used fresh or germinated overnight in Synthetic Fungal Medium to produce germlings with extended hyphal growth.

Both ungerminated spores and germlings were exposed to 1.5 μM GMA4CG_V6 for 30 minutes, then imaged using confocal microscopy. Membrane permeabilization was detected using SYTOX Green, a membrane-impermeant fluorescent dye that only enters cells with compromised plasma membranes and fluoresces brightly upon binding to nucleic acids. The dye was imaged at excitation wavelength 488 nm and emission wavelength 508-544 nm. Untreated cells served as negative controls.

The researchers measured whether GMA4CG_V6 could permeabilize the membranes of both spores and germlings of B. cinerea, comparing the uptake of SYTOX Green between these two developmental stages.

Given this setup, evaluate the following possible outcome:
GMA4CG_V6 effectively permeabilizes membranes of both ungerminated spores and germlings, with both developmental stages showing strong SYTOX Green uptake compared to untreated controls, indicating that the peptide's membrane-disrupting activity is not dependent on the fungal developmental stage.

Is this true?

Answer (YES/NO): YES